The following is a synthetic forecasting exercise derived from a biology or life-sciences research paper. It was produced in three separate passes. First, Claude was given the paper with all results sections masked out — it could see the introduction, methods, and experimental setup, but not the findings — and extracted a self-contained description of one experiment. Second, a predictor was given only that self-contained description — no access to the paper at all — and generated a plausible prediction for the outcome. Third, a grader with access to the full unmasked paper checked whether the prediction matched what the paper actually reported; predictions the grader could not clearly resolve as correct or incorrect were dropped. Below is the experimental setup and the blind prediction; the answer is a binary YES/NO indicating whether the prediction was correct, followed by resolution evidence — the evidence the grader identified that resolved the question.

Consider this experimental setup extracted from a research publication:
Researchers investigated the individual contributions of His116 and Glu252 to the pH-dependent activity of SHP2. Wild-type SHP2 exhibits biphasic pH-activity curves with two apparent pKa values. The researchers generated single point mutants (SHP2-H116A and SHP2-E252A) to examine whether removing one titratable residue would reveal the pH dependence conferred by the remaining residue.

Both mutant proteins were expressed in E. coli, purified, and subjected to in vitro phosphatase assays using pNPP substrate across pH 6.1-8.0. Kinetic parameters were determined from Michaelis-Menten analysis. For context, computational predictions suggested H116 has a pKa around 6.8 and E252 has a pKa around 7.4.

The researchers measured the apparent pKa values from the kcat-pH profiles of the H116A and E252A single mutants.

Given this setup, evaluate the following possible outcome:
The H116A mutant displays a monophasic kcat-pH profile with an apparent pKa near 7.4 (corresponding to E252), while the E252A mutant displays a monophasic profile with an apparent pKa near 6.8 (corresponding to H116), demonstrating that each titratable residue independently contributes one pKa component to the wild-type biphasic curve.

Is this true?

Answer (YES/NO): YES